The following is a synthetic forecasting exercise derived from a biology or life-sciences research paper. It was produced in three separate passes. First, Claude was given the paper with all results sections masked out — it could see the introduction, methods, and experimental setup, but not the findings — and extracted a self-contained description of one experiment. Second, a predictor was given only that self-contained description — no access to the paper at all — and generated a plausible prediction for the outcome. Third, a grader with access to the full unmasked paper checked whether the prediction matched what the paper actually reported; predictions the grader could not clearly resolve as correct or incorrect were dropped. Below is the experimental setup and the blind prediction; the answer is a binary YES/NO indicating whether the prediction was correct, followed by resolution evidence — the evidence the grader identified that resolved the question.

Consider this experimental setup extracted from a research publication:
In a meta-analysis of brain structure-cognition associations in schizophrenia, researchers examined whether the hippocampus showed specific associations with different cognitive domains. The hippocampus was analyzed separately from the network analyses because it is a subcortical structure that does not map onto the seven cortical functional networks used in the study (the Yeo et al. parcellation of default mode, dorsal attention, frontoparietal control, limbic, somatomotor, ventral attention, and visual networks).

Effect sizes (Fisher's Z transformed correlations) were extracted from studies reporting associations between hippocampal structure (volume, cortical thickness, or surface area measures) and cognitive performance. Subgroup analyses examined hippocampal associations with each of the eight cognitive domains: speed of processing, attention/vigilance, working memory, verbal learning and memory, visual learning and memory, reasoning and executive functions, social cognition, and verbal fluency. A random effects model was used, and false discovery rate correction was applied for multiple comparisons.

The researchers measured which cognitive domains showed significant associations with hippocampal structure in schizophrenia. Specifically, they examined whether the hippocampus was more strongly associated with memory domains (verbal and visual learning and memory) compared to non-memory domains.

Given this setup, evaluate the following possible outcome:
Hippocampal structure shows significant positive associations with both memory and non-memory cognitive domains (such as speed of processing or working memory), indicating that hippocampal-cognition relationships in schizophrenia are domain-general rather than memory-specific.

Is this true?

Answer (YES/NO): YES